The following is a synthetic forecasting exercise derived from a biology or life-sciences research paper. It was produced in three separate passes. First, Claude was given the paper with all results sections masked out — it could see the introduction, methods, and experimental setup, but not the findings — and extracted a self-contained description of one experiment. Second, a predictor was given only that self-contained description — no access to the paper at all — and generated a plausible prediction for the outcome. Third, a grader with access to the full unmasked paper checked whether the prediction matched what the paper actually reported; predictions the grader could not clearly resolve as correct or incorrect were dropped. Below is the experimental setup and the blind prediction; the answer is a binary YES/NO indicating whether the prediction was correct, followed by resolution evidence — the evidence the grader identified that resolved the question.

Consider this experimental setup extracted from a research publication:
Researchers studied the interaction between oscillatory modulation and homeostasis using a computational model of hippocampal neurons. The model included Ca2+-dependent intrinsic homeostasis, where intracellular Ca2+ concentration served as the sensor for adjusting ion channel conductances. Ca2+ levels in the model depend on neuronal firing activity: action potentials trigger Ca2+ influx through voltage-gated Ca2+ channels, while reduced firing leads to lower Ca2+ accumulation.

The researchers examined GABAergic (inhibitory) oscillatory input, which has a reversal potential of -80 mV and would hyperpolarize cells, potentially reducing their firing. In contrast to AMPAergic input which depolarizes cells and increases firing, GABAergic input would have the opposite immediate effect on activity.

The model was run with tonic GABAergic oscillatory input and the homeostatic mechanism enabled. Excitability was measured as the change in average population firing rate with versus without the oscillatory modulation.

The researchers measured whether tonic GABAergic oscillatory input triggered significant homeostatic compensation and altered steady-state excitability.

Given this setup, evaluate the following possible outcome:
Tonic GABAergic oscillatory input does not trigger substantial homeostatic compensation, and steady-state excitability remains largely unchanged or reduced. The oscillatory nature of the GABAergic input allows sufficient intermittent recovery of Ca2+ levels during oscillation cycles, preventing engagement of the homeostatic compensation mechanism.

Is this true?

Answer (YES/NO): NO